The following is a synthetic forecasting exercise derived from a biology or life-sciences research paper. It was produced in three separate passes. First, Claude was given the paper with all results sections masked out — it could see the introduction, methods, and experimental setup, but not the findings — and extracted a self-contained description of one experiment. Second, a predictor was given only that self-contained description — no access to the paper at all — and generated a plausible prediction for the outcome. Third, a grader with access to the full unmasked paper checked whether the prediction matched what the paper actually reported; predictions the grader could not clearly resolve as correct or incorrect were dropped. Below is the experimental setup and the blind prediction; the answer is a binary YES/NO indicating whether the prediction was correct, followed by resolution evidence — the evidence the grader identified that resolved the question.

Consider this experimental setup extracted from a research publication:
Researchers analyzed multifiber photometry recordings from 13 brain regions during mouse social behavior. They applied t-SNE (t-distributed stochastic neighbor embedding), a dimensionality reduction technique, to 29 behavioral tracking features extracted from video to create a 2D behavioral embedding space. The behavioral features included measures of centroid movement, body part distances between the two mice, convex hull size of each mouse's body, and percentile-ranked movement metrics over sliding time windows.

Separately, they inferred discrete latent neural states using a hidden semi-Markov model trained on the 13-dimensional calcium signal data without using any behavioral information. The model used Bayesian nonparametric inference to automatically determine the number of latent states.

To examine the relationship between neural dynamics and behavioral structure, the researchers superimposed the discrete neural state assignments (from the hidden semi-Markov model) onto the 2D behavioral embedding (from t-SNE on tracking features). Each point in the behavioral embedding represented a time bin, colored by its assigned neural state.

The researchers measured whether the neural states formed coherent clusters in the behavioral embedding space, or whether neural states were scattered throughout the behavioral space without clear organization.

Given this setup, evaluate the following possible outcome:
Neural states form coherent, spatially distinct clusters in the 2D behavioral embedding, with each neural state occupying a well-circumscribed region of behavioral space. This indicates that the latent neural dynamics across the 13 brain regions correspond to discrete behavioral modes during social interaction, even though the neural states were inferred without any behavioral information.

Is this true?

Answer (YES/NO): NO